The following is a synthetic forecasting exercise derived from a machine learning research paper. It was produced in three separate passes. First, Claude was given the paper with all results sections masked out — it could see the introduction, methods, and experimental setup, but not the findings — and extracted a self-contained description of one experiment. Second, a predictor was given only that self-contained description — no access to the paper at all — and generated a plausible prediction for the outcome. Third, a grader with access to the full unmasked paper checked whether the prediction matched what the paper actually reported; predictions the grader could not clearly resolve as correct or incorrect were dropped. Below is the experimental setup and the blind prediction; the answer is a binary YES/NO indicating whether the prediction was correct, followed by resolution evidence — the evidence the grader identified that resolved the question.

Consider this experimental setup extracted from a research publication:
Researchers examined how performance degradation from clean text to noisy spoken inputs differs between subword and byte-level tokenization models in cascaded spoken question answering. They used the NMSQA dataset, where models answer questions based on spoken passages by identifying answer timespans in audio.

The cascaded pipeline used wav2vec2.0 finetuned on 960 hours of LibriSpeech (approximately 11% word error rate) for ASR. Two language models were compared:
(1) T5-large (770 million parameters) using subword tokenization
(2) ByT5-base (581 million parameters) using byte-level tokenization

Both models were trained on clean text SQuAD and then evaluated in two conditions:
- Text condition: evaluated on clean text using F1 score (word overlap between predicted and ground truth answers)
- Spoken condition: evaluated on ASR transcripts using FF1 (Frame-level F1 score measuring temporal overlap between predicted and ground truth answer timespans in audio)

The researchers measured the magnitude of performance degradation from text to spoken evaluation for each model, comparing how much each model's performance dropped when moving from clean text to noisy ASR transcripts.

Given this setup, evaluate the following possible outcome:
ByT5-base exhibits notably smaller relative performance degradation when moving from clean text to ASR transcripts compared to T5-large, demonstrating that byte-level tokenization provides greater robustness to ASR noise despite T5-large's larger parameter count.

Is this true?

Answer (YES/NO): YES